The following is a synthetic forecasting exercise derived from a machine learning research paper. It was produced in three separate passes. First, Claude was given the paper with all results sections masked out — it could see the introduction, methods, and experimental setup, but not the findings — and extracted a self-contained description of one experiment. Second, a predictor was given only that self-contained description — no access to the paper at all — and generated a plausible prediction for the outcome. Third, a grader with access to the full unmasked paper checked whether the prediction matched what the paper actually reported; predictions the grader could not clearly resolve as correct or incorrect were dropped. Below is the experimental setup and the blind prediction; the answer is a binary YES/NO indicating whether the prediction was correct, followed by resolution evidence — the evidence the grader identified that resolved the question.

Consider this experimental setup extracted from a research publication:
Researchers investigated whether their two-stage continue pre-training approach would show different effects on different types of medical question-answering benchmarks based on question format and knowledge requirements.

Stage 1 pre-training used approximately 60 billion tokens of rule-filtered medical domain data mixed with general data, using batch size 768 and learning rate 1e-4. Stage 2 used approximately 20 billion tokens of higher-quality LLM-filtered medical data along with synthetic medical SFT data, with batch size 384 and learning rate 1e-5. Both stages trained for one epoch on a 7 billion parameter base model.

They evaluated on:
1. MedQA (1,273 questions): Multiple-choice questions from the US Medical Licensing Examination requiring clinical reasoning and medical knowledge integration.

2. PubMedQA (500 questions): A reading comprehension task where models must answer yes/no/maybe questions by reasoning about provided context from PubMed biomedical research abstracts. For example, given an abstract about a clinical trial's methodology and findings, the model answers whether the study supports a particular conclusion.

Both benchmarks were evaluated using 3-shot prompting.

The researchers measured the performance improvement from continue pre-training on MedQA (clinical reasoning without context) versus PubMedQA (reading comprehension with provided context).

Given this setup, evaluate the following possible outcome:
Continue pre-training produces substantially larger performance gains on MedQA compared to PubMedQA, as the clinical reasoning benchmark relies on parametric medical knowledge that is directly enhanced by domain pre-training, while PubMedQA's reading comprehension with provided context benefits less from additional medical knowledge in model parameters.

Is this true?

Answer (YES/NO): YES